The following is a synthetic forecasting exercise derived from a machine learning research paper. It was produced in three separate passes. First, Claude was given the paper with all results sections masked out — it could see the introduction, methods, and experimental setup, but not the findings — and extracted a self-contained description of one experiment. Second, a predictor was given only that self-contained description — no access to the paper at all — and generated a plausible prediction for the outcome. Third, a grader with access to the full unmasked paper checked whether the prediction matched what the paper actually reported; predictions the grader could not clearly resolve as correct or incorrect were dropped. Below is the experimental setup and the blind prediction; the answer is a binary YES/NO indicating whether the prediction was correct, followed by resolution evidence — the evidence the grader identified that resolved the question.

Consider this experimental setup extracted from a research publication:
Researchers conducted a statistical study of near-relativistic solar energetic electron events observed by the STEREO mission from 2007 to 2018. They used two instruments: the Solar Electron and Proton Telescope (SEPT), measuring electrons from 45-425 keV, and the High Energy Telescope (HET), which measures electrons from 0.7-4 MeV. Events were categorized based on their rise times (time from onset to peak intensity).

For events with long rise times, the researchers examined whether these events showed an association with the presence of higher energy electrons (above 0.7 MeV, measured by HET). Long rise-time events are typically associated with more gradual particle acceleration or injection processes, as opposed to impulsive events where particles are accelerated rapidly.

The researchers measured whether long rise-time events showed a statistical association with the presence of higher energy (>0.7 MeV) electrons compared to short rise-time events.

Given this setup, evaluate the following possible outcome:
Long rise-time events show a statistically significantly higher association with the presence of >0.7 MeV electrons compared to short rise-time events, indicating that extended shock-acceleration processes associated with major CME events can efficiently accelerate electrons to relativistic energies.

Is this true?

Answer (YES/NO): YES